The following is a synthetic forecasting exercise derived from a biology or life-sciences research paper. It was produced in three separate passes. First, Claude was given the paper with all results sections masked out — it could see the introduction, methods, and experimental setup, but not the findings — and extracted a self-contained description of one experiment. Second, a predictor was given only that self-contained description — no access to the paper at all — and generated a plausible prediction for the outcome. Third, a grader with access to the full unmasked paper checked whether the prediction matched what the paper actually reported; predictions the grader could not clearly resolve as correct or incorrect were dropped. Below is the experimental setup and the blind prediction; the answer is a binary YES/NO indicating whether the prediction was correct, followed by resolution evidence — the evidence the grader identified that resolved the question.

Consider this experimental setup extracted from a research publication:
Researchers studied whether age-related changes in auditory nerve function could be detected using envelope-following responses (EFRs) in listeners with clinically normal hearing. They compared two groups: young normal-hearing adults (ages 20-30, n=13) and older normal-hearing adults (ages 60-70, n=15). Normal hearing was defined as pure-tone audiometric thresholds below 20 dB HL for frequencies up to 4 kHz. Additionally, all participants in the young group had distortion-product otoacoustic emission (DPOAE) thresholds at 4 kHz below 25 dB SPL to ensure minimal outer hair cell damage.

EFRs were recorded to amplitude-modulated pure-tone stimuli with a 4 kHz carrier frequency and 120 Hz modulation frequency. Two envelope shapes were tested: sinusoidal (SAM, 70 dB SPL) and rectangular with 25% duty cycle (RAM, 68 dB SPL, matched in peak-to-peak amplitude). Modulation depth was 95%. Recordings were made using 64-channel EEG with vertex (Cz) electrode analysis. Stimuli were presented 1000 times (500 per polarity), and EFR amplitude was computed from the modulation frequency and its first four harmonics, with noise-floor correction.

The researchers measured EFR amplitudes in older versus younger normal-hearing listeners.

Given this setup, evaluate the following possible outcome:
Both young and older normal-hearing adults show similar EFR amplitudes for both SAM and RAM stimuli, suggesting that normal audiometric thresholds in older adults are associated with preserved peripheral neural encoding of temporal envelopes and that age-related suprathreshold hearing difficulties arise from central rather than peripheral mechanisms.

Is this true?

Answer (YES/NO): NO